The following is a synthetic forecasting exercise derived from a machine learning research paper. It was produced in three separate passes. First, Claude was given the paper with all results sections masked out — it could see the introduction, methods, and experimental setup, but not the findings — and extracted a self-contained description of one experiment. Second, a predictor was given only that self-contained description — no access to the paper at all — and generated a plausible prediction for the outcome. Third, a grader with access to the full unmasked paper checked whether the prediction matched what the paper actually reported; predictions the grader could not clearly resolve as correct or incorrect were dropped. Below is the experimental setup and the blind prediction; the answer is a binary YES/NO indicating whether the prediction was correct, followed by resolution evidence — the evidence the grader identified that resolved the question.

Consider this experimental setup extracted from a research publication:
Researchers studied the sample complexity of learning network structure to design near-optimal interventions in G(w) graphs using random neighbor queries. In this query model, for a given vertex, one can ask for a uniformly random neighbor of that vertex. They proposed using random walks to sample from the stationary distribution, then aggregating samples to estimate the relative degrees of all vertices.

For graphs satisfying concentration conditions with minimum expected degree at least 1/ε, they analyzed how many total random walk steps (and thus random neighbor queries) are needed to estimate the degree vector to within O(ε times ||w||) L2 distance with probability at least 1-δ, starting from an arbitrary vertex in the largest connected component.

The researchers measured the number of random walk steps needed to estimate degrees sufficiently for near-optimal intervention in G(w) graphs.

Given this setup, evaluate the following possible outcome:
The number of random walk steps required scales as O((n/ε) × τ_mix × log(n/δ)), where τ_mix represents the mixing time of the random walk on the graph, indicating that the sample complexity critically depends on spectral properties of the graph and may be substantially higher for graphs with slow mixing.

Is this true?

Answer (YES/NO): NO